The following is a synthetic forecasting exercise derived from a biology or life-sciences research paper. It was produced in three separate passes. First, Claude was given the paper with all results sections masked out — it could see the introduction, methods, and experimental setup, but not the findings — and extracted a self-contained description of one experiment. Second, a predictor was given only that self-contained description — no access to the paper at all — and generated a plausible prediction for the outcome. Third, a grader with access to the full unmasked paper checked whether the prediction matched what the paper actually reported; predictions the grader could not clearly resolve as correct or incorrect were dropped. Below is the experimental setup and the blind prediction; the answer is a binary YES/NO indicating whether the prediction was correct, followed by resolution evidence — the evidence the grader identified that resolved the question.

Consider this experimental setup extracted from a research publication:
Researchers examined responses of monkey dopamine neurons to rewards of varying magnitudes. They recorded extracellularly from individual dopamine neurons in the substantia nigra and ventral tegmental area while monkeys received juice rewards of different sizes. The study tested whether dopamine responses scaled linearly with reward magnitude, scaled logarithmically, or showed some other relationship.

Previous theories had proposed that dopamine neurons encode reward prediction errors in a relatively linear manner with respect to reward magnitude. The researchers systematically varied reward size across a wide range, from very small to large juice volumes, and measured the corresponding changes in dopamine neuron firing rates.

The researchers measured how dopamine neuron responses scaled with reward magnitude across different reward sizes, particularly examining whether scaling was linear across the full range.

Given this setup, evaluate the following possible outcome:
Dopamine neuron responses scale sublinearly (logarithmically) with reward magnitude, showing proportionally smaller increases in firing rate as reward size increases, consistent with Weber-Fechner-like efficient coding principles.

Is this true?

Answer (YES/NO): YES